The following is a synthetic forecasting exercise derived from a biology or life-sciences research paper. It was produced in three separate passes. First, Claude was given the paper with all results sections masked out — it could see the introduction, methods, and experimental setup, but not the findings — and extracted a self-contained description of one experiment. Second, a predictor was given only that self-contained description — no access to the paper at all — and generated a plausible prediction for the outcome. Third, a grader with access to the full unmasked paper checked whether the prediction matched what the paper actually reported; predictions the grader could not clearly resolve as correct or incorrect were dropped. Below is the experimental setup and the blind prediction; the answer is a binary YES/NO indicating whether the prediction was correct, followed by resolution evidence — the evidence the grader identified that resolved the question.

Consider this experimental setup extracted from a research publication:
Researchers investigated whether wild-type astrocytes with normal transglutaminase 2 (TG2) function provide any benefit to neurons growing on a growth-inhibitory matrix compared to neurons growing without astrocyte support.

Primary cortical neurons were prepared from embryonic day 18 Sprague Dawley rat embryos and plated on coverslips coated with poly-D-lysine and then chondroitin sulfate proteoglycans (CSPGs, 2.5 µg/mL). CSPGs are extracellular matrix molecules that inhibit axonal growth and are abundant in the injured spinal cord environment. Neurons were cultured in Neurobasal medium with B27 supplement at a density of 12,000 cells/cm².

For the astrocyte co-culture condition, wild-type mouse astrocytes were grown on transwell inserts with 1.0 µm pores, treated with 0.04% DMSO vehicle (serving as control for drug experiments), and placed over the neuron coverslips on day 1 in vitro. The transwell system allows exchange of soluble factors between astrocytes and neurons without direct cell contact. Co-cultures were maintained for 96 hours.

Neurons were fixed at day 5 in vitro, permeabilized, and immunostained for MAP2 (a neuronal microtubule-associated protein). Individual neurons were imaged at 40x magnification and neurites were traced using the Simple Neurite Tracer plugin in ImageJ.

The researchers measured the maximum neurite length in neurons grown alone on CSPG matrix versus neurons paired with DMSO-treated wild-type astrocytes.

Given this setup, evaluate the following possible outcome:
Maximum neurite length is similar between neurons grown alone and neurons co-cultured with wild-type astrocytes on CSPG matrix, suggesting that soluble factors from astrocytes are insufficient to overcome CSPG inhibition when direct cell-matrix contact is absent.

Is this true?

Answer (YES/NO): NO